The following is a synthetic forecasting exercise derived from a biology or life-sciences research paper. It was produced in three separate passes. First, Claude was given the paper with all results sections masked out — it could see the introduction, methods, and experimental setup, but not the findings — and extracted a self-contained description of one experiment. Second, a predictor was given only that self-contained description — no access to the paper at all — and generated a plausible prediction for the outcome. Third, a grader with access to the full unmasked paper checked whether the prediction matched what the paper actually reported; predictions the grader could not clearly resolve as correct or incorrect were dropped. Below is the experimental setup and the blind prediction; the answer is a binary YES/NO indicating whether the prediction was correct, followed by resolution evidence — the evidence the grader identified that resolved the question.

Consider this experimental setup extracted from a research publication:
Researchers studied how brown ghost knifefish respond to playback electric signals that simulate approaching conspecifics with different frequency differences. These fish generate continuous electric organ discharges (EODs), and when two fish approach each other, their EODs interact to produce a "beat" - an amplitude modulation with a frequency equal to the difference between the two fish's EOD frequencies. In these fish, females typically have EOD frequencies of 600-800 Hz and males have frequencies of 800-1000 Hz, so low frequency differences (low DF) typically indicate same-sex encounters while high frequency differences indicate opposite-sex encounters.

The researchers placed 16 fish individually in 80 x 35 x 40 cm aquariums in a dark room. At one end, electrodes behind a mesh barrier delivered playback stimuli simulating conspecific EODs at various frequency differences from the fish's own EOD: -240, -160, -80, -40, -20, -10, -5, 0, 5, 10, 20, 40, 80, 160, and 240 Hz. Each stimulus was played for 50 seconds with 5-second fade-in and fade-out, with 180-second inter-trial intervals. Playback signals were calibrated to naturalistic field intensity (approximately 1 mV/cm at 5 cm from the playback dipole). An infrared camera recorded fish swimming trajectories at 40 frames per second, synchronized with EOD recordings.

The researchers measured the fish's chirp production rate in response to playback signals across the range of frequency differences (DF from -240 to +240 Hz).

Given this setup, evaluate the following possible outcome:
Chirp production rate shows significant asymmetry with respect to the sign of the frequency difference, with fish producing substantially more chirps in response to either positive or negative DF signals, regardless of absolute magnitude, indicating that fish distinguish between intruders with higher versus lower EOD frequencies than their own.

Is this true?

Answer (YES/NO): NO